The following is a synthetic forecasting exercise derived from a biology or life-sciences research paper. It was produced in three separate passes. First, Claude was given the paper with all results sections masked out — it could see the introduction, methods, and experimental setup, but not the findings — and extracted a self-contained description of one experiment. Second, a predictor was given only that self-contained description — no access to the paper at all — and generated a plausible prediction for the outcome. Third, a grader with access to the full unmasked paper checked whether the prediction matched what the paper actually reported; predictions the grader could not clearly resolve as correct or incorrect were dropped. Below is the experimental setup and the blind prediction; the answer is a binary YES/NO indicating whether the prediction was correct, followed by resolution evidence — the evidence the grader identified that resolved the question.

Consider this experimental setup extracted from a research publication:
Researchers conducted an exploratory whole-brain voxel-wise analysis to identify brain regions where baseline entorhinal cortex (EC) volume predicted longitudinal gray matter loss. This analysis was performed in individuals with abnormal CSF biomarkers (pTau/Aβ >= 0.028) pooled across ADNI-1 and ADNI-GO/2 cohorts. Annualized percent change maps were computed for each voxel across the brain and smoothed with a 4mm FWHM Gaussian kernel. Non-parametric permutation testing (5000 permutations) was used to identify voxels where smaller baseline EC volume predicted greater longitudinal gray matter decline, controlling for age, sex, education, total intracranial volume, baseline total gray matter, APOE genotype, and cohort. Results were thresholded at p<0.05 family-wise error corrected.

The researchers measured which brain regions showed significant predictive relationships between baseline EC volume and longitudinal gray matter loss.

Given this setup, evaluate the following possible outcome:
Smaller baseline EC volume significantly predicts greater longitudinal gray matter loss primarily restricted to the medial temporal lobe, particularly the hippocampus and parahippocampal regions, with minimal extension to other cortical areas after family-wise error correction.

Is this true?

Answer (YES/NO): NO